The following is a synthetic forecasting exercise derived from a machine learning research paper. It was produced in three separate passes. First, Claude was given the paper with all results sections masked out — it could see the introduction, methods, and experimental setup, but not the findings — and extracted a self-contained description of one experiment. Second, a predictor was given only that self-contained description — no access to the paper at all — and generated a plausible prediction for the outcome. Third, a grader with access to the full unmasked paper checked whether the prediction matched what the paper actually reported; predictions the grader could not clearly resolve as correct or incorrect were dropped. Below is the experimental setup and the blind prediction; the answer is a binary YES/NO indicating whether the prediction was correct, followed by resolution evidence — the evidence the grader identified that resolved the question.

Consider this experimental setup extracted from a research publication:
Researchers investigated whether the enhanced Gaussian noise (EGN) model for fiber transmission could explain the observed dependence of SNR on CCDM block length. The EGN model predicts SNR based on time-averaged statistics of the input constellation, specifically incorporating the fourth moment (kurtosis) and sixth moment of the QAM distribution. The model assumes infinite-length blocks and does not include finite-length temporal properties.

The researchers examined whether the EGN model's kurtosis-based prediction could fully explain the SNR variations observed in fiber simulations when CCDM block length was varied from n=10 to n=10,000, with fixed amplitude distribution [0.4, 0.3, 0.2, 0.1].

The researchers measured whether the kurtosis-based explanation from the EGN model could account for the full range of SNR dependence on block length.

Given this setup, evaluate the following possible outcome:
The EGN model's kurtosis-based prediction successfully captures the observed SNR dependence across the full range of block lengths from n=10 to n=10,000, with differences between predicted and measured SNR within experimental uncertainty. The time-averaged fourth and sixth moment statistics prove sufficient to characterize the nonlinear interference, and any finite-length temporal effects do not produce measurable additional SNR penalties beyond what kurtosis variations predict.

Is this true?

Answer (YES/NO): NO